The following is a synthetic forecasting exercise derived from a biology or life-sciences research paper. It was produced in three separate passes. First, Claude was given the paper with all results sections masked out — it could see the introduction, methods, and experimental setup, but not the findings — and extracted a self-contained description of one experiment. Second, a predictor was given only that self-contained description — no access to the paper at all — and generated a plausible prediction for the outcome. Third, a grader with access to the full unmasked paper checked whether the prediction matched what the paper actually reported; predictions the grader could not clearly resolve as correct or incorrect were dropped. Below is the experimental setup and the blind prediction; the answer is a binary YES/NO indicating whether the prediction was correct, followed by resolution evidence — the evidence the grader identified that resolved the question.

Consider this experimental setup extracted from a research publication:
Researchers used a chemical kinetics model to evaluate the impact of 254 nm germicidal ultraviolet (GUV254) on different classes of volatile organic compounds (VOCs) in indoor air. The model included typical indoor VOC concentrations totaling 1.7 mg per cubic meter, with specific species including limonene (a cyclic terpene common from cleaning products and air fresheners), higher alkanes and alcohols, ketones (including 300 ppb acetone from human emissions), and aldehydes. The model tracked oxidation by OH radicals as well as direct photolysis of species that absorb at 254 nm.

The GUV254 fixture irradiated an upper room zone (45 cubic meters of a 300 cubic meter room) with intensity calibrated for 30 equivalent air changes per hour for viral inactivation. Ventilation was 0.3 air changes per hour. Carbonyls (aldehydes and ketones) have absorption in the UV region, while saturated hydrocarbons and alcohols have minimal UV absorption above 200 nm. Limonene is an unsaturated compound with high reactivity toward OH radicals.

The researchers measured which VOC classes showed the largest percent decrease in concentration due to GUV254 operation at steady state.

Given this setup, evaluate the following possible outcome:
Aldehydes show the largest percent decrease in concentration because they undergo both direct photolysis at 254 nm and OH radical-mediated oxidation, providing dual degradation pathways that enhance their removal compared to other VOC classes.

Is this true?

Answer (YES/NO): NO